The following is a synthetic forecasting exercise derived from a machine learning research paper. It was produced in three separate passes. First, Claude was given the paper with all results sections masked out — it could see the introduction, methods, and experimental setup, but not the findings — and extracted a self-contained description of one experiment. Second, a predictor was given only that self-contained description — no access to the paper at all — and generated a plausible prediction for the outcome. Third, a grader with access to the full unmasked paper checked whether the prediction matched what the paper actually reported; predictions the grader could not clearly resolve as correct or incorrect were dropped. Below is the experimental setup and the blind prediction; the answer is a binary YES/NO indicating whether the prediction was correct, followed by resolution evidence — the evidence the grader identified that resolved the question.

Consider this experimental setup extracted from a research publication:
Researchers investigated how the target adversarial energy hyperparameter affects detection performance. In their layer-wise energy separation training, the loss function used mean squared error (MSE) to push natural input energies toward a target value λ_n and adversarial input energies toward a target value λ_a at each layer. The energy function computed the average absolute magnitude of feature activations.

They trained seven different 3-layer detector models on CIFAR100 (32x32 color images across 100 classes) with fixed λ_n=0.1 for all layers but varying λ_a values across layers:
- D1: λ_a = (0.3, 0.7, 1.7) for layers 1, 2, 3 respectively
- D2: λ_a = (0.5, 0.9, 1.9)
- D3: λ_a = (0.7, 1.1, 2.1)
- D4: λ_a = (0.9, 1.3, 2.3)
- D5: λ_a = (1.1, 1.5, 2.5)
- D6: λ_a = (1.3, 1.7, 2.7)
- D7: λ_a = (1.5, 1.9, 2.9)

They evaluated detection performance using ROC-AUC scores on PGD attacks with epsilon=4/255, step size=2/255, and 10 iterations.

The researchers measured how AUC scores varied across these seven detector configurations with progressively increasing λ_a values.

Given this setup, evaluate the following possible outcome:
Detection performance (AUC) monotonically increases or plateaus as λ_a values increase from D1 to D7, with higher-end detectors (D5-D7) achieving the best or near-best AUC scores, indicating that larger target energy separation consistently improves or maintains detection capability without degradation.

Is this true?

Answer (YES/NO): NO